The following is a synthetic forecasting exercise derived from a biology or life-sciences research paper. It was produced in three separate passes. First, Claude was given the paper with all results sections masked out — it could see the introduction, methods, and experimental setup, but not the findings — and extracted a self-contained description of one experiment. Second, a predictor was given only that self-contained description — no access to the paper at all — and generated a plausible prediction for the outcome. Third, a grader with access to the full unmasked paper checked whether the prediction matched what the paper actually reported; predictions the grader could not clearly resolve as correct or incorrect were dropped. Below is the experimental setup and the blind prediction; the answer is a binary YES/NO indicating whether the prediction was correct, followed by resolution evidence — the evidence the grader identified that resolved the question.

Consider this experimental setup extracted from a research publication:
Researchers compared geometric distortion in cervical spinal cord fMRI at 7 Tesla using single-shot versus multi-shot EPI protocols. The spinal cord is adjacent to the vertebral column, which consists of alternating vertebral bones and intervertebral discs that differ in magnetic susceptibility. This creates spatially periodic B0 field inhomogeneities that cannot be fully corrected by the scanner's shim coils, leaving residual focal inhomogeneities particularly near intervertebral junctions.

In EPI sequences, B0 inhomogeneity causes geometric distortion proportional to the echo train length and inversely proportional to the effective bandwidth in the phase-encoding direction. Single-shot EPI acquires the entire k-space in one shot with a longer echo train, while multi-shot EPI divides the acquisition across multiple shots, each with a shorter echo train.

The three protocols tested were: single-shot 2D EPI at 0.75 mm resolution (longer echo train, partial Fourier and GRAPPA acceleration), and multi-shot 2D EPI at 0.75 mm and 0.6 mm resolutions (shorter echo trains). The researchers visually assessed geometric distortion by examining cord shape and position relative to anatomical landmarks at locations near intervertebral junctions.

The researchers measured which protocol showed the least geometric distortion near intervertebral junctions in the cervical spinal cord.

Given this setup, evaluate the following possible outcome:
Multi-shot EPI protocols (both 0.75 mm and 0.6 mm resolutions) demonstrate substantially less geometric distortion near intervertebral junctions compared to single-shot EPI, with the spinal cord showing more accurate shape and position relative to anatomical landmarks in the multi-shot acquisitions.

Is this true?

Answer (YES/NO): YES